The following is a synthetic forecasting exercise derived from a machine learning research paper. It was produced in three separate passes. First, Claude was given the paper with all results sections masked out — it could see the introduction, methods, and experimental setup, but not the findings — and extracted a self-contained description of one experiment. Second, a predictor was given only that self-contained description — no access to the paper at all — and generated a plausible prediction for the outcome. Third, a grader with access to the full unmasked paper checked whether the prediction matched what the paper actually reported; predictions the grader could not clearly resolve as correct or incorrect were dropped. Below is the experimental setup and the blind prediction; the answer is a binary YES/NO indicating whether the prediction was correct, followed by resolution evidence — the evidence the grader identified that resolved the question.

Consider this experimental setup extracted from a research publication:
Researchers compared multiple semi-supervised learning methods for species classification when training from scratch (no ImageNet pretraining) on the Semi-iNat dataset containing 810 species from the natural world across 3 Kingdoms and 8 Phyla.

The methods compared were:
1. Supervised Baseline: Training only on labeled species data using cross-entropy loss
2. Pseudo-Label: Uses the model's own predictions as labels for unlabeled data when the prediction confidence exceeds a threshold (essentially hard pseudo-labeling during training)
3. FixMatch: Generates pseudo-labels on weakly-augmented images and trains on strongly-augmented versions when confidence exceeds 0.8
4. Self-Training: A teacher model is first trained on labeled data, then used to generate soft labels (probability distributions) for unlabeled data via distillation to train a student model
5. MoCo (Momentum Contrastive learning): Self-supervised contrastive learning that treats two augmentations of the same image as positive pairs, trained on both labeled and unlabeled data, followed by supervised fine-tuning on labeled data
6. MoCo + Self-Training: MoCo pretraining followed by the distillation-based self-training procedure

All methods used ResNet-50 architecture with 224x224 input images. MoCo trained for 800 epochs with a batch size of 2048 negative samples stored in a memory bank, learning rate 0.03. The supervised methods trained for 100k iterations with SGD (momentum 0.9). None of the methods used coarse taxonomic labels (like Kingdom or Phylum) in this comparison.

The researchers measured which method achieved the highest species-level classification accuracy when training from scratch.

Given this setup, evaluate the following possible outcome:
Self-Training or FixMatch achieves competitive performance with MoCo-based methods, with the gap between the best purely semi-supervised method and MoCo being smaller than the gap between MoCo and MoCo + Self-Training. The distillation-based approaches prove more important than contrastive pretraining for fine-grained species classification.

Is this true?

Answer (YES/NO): NO